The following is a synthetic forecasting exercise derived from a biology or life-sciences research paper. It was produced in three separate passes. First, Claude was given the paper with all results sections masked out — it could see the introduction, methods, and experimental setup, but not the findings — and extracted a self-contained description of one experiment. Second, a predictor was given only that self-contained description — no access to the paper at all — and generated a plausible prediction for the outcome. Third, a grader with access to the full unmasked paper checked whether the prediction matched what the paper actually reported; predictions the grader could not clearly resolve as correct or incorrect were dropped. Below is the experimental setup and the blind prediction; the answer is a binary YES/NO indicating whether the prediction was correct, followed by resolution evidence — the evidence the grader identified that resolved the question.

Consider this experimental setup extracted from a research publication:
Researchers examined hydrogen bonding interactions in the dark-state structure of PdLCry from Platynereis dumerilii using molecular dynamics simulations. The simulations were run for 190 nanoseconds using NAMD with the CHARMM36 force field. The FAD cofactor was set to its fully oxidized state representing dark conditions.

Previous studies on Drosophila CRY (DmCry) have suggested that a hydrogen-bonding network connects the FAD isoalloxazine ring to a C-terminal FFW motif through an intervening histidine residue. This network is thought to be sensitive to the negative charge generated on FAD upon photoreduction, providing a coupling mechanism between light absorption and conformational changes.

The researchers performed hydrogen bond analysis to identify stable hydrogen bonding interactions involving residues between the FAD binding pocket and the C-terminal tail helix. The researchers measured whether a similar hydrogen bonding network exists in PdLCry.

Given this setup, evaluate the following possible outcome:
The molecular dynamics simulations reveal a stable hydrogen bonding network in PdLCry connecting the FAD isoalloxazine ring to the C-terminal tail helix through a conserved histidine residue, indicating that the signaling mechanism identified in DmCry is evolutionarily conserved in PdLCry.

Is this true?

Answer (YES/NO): NO